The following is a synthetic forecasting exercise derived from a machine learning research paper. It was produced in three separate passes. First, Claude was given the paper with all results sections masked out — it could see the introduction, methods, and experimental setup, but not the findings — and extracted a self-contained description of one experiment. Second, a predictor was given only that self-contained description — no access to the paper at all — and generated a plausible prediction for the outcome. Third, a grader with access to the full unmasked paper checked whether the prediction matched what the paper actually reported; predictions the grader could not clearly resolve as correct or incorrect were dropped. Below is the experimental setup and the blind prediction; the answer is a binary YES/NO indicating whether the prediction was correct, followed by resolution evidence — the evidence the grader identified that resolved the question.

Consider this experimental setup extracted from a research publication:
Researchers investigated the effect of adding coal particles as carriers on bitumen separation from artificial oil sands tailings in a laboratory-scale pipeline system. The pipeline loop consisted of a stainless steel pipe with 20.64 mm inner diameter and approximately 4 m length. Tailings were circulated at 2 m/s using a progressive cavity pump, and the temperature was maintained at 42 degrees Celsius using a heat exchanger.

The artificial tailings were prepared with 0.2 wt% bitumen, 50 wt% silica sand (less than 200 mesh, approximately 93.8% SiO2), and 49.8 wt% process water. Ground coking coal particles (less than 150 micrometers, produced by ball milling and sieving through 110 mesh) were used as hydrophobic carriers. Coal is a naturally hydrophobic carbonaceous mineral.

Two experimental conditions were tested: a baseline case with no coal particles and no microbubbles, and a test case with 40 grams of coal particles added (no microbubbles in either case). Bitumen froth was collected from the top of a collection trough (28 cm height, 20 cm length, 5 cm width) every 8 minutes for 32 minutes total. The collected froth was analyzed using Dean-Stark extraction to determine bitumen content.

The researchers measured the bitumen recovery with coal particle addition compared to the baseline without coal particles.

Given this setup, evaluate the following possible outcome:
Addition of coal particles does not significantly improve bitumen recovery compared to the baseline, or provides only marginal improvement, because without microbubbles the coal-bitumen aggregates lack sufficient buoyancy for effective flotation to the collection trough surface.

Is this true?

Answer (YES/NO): YES